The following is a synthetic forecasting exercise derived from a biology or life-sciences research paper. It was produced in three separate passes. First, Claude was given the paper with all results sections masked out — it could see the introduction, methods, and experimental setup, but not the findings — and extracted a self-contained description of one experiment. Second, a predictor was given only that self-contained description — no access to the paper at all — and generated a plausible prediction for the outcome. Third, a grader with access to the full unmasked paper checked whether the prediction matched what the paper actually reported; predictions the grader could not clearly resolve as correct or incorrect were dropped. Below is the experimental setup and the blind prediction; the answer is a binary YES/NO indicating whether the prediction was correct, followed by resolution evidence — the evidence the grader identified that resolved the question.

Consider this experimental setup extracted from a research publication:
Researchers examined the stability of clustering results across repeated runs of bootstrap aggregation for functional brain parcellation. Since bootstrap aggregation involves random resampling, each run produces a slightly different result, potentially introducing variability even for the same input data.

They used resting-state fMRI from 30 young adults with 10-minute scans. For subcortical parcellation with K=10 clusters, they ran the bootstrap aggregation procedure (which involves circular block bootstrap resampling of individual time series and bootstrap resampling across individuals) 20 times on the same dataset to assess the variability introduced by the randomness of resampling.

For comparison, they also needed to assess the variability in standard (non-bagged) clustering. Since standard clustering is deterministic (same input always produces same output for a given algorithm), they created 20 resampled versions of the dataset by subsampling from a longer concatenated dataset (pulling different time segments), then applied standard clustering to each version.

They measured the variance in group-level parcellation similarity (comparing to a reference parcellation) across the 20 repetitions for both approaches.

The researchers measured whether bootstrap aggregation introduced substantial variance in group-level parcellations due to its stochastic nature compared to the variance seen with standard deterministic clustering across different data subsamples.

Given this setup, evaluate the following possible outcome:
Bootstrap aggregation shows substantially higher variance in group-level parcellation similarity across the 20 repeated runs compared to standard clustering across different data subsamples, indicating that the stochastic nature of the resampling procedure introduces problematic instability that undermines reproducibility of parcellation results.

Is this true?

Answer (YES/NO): NO